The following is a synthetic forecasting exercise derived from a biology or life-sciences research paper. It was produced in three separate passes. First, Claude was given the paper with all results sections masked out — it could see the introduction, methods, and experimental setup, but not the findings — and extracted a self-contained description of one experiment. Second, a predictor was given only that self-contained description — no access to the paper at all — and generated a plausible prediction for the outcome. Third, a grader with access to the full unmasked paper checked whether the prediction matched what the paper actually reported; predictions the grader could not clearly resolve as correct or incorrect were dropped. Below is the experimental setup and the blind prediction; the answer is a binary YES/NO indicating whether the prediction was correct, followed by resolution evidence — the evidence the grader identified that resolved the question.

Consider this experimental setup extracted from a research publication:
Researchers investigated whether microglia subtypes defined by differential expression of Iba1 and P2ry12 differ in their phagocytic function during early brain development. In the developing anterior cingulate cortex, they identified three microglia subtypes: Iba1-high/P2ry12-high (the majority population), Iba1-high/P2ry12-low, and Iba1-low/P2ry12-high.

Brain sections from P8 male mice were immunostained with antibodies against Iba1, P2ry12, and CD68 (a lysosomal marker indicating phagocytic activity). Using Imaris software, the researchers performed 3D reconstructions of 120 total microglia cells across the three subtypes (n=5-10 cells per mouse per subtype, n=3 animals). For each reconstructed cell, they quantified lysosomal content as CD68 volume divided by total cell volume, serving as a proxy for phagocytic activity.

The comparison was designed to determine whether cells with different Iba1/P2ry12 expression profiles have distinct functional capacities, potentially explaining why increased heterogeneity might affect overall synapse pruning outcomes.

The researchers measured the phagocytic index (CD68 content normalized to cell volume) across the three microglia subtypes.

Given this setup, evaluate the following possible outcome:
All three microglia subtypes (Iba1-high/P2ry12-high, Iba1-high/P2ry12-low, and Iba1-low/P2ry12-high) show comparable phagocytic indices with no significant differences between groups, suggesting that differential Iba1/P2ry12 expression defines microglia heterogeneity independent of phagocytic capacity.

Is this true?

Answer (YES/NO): NO